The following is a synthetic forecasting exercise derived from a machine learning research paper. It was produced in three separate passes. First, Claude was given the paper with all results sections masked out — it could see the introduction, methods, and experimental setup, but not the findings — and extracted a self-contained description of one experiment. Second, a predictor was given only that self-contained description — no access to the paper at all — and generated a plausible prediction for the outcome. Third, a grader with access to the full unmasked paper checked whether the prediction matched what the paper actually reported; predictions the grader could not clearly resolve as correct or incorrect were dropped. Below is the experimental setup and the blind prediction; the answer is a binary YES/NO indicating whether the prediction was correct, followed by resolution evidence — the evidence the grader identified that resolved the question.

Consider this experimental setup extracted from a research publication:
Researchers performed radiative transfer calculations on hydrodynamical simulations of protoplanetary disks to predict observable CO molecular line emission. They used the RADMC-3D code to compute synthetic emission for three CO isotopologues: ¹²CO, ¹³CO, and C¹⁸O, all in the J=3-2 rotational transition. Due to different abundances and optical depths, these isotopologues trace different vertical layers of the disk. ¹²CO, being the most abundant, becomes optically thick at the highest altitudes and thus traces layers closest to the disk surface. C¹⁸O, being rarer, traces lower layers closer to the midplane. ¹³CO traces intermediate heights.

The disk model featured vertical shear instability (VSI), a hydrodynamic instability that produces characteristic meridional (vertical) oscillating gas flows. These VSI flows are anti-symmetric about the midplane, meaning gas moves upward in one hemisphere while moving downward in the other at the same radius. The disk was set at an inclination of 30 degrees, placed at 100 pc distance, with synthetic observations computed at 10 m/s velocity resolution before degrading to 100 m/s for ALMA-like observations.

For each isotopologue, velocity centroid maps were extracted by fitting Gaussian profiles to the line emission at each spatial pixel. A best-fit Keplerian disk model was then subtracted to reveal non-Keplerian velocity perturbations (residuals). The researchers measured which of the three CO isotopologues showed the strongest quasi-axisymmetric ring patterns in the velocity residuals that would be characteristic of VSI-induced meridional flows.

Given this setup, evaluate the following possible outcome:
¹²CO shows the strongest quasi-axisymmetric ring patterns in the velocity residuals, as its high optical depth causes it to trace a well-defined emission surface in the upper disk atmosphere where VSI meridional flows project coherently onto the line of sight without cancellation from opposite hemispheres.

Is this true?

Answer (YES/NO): YES